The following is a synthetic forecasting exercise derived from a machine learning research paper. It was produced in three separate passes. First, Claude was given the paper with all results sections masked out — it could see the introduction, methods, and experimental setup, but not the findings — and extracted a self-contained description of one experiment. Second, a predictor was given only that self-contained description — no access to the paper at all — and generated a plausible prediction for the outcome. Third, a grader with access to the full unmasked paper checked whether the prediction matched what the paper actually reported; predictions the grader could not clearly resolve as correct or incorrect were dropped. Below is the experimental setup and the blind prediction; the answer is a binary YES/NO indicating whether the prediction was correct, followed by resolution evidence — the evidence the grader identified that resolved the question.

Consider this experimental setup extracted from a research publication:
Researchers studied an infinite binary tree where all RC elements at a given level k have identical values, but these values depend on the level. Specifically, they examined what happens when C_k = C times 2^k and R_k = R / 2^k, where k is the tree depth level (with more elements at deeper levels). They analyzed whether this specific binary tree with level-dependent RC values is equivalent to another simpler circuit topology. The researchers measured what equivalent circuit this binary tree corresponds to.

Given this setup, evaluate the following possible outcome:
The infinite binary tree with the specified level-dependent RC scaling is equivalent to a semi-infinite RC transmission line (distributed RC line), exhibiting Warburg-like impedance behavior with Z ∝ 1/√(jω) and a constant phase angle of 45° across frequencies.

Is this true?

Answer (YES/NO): NO